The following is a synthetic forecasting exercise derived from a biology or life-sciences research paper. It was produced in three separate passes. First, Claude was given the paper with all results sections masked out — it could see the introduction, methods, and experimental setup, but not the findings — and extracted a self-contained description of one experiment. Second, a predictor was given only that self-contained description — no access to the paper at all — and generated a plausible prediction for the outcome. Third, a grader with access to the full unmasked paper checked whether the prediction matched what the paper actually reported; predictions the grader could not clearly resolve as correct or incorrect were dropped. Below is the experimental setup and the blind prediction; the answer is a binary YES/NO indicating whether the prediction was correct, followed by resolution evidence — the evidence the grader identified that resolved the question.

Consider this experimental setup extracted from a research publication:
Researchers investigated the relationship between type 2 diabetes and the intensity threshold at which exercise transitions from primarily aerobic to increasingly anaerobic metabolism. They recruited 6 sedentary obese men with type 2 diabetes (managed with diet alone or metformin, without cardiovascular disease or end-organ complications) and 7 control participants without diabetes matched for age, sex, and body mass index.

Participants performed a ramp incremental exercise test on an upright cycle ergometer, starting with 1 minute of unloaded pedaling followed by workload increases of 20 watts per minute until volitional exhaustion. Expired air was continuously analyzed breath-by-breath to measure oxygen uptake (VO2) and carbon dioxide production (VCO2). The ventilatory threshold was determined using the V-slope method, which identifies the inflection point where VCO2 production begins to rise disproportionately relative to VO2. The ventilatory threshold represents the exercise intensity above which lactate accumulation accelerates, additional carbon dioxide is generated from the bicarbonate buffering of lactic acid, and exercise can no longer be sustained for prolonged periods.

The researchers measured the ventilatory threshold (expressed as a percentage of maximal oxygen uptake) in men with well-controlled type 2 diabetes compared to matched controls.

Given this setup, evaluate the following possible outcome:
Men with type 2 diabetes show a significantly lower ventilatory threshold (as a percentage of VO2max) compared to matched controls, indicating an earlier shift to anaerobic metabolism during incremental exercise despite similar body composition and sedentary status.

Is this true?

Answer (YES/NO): NO